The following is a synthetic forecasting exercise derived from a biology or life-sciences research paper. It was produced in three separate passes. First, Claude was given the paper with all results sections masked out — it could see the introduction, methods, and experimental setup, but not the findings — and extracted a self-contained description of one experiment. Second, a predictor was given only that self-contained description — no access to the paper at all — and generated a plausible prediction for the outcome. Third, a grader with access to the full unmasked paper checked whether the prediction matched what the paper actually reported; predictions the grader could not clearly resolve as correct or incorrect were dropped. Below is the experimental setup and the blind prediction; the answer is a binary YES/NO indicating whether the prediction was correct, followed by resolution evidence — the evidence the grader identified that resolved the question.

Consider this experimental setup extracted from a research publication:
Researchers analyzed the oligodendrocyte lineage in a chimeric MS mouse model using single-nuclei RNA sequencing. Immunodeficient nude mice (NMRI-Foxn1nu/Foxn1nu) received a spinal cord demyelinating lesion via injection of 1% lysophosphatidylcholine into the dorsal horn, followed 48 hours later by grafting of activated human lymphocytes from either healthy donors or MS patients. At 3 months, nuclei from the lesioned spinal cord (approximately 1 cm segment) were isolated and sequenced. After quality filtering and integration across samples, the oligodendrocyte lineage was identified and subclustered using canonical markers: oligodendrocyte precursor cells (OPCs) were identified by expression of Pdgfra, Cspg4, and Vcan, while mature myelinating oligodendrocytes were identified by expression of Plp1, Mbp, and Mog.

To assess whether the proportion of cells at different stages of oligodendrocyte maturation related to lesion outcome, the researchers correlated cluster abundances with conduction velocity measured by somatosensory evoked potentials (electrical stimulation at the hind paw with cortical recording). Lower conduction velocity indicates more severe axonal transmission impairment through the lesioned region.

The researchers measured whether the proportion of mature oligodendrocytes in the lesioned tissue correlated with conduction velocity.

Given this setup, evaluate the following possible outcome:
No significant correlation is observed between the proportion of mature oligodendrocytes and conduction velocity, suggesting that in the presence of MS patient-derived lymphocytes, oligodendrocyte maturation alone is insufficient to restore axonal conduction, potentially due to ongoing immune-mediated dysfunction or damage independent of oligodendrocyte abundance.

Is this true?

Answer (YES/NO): YES